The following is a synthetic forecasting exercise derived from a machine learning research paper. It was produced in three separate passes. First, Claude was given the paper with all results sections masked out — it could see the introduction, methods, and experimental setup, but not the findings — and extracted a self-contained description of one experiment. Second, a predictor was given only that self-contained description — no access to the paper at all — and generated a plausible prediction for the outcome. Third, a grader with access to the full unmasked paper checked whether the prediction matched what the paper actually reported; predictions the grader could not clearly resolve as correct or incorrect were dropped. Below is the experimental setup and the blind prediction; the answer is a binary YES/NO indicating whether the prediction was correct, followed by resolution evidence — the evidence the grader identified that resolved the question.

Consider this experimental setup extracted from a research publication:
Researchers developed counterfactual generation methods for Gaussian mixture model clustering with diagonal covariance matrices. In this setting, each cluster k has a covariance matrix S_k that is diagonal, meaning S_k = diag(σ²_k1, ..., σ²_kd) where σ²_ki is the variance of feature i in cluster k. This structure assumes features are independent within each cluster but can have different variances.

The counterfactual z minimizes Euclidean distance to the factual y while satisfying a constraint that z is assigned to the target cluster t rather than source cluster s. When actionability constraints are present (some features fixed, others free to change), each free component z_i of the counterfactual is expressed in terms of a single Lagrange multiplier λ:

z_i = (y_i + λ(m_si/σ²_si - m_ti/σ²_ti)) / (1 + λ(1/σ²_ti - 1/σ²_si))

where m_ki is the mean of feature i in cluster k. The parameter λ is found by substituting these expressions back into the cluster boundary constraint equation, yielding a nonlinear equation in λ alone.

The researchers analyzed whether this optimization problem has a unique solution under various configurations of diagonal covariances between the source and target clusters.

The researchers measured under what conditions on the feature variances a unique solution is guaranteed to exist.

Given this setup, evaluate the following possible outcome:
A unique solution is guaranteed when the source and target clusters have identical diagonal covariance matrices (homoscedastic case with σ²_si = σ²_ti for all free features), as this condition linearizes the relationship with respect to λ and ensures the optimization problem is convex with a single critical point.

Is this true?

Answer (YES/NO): NO